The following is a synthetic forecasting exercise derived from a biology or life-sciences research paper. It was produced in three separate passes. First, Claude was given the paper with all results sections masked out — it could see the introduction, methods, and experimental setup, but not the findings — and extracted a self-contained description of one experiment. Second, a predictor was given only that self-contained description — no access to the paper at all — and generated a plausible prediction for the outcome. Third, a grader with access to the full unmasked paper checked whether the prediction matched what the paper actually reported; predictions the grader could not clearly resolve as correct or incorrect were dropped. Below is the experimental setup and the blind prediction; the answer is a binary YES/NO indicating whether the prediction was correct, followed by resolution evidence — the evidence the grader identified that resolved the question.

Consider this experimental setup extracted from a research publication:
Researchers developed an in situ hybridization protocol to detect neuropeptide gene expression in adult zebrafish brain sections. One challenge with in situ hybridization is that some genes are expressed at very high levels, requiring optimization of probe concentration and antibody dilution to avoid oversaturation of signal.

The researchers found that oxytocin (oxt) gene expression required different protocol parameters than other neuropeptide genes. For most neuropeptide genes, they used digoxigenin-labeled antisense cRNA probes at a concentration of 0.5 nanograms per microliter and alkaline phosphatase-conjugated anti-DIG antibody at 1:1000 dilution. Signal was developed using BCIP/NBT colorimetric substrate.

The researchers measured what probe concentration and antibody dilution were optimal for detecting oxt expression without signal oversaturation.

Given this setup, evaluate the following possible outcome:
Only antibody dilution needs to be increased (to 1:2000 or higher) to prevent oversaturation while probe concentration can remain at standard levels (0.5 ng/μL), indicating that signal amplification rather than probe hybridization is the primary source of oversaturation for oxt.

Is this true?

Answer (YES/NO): NO